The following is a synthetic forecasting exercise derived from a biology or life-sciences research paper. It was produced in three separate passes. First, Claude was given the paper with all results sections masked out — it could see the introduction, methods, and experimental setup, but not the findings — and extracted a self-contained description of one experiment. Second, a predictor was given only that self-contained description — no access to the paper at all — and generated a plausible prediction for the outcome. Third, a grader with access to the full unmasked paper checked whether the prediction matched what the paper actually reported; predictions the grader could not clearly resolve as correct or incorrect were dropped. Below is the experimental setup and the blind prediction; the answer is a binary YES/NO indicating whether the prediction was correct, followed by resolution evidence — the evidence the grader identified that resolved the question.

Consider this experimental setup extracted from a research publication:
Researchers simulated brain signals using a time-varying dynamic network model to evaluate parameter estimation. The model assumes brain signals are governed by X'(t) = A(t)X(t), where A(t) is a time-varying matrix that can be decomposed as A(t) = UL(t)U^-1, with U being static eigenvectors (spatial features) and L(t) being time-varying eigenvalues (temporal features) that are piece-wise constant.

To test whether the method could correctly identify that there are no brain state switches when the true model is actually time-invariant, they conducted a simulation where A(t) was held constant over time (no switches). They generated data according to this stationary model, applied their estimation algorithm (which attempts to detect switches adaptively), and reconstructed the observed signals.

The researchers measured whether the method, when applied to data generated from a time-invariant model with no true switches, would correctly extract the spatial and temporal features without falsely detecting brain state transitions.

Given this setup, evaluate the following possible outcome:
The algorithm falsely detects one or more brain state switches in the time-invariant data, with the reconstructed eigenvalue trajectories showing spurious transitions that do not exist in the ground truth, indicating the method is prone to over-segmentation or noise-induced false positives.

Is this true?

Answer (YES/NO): NO